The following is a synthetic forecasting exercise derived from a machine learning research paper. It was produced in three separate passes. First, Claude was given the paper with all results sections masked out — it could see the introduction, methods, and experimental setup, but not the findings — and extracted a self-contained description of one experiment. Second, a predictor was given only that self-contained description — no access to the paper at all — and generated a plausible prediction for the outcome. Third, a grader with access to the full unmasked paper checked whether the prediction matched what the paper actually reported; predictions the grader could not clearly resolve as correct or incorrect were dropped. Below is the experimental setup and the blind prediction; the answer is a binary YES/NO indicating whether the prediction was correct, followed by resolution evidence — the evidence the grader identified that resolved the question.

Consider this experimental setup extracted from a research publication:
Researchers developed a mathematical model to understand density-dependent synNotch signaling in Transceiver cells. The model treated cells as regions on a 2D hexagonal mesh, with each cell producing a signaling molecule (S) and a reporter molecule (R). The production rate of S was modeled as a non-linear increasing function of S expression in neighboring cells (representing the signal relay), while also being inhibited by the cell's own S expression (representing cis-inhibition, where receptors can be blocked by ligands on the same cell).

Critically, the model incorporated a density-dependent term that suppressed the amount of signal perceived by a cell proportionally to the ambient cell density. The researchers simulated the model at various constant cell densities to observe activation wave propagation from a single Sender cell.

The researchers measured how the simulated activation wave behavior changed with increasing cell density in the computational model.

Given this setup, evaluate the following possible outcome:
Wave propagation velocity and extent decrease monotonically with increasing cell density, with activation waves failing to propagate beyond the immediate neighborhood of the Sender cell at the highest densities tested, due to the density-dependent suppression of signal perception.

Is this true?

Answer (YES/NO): YES